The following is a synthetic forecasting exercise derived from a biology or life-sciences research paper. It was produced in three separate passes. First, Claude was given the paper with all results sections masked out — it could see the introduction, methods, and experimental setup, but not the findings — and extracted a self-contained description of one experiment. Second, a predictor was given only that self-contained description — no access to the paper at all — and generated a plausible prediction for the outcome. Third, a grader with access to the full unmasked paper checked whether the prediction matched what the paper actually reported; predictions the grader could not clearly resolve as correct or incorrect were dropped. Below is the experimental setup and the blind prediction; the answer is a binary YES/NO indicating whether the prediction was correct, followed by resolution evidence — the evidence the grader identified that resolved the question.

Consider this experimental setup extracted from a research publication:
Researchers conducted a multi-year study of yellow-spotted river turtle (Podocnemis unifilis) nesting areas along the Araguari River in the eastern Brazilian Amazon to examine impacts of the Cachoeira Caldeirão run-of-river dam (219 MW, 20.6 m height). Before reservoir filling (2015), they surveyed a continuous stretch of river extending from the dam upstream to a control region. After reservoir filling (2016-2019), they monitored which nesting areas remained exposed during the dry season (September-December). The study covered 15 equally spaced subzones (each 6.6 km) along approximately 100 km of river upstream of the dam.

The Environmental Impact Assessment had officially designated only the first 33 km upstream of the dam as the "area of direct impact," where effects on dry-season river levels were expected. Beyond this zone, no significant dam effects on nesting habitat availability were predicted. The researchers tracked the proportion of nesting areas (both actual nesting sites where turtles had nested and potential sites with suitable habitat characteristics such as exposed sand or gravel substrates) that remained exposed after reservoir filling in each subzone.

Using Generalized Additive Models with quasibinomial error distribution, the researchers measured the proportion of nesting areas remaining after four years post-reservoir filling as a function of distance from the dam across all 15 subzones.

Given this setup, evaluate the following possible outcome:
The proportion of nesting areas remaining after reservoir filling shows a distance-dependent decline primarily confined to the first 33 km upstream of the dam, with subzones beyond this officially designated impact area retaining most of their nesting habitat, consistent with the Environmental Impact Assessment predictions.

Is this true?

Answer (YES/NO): NO